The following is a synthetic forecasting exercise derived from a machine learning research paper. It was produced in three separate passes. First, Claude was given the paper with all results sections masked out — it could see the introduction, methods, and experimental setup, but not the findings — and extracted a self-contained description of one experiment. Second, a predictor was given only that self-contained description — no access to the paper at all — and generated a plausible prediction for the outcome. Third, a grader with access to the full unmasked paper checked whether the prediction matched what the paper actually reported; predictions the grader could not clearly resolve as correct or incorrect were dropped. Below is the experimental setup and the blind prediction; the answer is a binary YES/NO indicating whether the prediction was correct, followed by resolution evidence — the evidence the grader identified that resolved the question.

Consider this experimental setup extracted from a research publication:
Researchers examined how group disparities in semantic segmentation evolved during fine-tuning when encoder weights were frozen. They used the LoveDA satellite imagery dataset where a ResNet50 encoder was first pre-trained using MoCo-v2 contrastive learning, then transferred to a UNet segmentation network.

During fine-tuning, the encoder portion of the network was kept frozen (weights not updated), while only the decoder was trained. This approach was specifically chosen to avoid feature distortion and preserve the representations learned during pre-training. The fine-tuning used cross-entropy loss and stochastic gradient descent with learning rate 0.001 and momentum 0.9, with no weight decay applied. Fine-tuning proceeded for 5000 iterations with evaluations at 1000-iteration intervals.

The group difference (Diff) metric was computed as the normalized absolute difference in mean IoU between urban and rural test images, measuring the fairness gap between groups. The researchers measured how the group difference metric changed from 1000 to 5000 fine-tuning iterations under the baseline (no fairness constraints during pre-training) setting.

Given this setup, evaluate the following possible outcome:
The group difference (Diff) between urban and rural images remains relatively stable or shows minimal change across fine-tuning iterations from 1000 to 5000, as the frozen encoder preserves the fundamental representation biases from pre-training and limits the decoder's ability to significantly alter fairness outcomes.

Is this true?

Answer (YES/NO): NO